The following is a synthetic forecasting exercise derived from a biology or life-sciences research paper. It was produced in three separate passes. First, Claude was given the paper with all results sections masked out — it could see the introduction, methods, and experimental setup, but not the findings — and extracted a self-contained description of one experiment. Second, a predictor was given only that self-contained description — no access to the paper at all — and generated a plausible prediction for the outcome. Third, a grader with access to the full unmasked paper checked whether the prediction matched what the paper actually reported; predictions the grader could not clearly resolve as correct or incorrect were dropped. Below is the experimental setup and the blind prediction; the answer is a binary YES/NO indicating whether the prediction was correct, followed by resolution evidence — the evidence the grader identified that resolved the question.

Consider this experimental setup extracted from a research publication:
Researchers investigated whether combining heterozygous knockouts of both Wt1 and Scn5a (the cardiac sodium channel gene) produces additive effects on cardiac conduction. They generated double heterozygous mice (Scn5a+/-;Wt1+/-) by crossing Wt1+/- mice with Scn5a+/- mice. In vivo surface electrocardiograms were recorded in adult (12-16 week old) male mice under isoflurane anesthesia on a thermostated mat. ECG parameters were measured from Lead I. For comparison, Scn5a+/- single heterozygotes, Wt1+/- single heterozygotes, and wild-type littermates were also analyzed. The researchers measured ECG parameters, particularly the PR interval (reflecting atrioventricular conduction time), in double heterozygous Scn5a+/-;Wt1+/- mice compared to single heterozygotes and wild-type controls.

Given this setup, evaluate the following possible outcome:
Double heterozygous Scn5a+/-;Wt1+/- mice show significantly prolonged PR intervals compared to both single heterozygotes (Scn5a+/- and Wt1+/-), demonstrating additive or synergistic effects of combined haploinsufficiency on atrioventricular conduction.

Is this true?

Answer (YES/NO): NO